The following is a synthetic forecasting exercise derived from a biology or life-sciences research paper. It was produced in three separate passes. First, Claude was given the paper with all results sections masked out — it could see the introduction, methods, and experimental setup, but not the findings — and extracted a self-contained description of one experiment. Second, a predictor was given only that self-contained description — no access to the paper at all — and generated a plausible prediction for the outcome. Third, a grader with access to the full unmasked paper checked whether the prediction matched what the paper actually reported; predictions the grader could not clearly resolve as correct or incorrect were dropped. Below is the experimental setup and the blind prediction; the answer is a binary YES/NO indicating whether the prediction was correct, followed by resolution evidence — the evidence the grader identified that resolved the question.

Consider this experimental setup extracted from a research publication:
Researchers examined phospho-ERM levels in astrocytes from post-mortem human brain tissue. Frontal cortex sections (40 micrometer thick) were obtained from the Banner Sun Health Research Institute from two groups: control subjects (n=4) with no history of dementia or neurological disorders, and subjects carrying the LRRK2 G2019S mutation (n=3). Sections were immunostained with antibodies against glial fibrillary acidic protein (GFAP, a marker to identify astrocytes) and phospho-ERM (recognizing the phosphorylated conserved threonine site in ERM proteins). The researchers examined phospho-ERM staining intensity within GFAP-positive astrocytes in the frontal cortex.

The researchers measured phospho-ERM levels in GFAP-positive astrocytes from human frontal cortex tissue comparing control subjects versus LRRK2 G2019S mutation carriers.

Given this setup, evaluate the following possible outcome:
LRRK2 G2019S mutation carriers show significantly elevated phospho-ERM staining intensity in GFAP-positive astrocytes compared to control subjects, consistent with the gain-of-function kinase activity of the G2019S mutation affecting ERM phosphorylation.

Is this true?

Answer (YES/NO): YES